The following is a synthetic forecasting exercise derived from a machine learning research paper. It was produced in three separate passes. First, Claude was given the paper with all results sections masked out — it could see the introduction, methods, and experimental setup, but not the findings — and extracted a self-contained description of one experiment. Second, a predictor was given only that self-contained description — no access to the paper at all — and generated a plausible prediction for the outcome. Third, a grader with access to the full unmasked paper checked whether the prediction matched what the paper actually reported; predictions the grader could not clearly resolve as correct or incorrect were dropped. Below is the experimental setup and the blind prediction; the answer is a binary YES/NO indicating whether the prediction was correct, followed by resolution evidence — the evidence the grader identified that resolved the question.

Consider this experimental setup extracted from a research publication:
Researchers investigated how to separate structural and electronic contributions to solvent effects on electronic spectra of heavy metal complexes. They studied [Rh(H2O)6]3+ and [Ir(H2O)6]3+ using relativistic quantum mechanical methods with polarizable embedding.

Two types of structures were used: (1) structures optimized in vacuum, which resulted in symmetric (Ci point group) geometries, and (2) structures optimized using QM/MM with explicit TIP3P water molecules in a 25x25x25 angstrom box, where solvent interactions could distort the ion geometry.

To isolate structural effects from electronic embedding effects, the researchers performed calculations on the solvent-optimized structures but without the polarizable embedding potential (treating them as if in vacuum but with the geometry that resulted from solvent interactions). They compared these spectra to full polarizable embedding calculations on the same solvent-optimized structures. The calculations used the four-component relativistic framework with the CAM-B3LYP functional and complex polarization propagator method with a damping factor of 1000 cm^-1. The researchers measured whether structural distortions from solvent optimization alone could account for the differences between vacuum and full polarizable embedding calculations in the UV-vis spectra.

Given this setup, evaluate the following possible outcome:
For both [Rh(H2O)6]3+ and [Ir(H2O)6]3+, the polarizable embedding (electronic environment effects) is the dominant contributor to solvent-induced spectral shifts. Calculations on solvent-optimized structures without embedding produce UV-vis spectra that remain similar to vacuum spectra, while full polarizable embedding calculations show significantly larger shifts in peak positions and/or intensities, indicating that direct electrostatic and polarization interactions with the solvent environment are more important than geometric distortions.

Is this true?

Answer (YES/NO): NO